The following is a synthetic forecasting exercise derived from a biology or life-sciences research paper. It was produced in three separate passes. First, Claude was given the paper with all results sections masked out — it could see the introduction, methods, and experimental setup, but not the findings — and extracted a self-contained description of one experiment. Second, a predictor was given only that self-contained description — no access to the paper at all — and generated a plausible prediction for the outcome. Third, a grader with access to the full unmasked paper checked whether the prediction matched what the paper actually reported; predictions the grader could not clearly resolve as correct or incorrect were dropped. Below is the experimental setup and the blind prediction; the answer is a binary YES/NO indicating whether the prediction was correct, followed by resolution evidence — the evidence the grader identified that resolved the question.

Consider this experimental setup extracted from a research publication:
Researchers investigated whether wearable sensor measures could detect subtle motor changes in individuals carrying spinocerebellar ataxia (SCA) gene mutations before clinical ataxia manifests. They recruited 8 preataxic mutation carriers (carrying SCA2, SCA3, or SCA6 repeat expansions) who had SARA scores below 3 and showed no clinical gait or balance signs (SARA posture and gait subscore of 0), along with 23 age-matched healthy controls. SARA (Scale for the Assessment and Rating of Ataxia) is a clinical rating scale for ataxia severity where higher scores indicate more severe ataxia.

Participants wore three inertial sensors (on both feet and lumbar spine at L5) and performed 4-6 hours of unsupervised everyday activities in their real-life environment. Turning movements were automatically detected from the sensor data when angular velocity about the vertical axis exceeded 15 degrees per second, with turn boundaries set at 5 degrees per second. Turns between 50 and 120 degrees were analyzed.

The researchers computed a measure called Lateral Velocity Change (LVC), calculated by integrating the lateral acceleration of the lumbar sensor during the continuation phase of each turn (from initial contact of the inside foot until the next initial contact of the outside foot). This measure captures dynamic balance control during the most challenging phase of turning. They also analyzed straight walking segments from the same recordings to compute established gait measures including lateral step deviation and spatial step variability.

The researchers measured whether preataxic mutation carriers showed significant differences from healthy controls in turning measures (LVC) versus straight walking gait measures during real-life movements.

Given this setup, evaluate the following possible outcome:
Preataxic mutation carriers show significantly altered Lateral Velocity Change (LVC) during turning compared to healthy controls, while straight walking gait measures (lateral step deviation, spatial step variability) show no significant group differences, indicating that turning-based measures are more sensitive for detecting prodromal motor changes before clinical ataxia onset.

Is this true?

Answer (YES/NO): YES